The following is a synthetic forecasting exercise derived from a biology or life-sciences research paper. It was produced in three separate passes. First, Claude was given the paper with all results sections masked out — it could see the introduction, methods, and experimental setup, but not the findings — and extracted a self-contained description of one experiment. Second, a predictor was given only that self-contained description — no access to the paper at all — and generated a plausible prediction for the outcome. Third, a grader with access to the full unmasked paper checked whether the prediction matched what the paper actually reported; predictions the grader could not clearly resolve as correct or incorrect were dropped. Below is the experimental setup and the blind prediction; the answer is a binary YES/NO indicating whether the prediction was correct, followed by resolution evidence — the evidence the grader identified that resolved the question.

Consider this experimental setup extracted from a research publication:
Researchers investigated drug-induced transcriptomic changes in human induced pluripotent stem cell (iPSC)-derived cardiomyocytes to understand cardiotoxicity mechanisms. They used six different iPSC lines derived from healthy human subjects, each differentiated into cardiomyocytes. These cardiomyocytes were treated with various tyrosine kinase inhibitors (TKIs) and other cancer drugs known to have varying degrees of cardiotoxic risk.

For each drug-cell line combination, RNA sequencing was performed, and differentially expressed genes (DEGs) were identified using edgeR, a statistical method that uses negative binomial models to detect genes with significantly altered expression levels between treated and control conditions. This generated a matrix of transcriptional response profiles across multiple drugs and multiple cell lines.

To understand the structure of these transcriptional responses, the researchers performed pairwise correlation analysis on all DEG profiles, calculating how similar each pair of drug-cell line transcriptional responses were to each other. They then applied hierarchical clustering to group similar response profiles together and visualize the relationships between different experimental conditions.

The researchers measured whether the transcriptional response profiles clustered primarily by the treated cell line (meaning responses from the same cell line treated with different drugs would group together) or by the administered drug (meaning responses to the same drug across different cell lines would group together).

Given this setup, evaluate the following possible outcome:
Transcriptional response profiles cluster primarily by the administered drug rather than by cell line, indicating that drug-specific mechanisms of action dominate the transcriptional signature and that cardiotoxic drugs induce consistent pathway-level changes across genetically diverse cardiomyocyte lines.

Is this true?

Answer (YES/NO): NO